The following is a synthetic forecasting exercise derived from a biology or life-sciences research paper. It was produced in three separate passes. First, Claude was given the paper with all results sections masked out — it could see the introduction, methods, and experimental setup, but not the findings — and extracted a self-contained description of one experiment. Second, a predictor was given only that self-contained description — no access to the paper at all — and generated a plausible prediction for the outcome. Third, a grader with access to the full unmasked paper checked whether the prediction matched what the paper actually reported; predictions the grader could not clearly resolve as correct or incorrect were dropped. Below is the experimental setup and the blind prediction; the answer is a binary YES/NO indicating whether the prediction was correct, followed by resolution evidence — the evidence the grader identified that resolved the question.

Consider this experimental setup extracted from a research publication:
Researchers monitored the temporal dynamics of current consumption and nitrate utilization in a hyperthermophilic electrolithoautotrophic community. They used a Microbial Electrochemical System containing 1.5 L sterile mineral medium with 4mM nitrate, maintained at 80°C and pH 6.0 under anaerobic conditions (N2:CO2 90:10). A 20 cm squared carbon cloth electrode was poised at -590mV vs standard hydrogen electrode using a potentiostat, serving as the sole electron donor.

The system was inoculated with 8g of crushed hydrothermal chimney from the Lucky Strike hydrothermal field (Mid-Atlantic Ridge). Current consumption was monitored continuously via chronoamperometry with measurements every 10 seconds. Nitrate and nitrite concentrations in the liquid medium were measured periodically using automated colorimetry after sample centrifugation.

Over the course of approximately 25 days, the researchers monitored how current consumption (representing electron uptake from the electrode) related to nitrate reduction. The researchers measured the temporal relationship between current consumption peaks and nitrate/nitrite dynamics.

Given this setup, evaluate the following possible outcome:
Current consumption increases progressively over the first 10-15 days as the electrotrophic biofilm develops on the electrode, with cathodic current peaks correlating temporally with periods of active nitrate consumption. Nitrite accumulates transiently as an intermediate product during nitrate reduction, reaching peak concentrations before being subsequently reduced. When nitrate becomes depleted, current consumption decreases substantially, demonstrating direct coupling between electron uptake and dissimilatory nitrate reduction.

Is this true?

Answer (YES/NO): NO